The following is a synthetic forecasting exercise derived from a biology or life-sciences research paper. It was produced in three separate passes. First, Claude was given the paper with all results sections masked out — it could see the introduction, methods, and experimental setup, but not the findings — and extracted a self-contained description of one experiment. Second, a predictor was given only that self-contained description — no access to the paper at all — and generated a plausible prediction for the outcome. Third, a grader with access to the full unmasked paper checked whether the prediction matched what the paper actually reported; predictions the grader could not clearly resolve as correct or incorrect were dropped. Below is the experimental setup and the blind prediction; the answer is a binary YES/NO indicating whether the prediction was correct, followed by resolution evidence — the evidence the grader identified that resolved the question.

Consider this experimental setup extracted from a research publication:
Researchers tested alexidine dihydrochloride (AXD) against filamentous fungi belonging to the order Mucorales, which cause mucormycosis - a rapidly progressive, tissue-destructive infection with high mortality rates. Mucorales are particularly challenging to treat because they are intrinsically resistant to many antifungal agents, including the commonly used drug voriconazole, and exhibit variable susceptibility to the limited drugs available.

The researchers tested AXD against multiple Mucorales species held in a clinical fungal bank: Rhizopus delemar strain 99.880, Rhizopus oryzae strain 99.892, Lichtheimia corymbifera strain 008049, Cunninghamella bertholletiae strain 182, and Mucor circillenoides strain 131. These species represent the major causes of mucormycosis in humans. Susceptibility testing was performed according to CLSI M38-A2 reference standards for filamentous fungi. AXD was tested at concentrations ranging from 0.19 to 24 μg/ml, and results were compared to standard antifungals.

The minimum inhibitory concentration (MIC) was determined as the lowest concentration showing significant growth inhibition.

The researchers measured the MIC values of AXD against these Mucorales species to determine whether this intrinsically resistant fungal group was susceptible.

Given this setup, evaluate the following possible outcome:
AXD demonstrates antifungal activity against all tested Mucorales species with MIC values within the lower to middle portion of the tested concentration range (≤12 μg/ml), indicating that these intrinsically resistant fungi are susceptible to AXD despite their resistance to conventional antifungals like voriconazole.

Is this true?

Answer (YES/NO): YES